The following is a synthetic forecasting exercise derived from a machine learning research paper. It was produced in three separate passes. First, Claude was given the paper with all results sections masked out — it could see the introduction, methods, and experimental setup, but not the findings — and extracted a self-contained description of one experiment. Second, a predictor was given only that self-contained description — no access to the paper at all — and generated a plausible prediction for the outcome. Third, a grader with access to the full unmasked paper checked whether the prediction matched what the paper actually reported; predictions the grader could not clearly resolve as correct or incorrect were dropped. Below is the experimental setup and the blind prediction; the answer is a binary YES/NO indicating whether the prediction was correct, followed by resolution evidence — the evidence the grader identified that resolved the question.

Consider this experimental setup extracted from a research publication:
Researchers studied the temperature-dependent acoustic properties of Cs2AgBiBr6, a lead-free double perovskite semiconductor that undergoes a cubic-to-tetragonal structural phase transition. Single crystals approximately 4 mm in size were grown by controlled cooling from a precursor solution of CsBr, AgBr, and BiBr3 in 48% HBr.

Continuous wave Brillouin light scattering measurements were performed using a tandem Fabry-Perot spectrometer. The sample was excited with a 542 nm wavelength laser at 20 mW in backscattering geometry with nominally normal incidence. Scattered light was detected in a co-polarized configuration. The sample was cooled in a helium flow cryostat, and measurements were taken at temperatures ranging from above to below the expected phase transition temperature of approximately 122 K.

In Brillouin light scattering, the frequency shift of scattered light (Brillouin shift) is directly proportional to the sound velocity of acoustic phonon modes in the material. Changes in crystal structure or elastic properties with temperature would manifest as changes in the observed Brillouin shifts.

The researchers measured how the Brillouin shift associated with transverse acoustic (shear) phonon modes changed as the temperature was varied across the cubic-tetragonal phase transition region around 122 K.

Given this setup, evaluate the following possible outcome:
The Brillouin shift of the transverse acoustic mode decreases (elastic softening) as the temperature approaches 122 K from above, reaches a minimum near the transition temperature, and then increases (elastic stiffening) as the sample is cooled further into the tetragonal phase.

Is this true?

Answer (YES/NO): NO